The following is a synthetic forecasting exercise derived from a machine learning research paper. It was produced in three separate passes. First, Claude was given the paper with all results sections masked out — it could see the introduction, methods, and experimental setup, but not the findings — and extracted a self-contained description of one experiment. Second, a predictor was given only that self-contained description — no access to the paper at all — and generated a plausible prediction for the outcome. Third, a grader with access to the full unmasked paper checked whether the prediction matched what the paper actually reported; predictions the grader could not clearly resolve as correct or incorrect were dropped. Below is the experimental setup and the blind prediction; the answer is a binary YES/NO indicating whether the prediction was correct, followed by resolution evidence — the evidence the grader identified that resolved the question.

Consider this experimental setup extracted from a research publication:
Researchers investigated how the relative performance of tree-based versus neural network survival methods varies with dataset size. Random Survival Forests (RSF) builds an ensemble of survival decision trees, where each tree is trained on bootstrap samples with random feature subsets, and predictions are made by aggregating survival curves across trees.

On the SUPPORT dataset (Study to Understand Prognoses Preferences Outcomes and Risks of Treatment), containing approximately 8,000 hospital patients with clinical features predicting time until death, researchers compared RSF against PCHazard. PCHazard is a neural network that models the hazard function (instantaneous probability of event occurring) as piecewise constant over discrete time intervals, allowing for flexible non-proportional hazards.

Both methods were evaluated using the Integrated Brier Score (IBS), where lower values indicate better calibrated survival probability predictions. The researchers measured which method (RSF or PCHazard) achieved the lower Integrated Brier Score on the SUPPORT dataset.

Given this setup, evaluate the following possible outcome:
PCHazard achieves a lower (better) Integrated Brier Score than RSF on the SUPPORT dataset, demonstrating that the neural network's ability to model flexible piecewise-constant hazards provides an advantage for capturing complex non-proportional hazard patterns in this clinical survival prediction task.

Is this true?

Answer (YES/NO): NO